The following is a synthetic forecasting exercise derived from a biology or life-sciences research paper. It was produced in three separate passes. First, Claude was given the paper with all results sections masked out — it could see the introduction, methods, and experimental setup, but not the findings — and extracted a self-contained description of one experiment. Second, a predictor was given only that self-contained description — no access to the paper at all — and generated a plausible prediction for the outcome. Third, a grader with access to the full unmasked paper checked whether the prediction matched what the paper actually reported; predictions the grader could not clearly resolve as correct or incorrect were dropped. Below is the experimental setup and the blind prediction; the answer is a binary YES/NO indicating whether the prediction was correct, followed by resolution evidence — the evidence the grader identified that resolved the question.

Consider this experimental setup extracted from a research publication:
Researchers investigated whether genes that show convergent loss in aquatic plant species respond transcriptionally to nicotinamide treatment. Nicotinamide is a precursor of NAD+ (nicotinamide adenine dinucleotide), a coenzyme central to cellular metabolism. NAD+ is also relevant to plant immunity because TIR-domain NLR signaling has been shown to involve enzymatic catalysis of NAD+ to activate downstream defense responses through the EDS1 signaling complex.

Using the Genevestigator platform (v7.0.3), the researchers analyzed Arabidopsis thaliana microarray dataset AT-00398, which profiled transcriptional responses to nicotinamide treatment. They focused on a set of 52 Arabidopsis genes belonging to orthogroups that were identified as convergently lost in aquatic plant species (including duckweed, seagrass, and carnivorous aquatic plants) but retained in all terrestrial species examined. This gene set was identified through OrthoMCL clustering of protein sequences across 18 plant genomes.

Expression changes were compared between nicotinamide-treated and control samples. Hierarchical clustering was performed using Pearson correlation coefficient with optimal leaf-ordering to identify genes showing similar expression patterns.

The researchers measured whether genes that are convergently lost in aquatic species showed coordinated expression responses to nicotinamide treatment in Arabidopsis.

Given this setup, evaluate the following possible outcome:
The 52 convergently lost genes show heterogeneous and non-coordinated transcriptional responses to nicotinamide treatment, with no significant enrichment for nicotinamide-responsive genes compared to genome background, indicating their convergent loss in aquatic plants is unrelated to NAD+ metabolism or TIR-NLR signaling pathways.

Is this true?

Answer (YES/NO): NO